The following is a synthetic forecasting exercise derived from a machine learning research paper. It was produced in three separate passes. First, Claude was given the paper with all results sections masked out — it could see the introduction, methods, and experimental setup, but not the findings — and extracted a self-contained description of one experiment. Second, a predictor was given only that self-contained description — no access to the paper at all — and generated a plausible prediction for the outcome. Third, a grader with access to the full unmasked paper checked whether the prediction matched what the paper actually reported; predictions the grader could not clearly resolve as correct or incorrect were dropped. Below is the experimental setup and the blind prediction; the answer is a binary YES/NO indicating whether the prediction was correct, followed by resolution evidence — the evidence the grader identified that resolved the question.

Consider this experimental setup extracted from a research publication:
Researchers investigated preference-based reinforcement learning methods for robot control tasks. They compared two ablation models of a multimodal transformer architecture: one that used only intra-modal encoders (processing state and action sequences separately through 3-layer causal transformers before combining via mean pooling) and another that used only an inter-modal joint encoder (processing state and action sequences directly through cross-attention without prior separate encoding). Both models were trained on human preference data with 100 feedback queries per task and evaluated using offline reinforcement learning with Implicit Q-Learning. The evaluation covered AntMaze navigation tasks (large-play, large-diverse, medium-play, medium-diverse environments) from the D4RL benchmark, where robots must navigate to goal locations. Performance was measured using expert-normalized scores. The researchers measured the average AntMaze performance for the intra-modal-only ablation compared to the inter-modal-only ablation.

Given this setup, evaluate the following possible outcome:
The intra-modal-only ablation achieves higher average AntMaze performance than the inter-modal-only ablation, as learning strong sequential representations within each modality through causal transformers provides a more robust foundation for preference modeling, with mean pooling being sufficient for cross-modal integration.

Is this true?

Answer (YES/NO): NO